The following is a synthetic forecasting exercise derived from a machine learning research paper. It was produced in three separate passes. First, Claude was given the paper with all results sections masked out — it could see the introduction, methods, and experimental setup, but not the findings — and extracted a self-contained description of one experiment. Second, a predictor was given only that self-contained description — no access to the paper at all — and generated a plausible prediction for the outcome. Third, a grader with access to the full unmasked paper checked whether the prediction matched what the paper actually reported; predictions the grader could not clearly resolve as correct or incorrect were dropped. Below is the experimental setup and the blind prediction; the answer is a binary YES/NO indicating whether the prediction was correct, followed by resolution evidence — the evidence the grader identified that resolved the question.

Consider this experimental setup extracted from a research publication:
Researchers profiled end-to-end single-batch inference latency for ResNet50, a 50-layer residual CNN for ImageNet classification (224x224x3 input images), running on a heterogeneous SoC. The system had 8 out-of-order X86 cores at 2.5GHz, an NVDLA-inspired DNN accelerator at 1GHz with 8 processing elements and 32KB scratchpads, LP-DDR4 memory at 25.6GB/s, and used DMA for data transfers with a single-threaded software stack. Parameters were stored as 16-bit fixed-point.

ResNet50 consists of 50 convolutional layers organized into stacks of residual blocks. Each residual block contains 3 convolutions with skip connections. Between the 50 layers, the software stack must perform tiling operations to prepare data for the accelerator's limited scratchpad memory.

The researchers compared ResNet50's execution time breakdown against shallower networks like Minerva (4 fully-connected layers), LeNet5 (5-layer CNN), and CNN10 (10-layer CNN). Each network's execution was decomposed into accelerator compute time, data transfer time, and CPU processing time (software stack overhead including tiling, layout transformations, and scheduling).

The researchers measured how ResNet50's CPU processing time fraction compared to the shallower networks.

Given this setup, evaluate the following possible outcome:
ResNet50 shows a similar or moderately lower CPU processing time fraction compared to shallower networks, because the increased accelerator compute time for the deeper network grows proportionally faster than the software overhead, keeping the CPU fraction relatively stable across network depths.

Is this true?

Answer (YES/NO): NO